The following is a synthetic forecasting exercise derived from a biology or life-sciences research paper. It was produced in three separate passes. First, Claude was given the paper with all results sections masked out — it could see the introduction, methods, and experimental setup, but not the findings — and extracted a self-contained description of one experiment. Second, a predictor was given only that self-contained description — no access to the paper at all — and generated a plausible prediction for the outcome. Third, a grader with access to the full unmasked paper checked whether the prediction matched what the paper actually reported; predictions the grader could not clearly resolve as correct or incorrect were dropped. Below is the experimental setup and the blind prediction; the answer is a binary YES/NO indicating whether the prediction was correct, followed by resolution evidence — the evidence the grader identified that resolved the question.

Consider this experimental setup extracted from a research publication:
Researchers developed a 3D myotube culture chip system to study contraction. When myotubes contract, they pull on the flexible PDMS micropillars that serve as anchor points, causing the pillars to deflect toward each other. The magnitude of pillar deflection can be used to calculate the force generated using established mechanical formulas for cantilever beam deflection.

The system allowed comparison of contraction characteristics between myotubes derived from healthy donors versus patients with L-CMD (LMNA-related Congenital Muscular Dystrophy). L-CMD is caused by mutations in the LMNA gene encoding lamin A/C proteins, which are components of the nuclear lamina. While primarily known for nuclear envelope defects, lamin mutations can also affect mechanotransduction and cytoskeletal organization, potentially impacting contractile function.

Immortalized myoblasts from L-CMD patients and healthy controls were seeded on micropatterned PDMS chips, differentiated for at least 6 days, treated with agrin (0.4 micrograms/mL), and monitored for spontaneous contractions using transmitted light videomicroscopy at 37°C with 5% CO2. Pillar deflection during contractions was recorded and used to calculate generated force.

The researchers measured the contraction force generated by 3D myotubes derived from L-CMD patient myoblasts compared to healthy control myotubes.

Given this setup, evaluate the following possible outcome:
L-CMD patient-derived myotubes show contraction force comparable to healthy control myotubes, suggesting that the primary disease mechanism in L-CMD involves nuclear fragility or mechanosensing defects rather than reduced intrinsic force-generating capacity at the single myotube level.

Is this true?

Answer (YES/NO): NO